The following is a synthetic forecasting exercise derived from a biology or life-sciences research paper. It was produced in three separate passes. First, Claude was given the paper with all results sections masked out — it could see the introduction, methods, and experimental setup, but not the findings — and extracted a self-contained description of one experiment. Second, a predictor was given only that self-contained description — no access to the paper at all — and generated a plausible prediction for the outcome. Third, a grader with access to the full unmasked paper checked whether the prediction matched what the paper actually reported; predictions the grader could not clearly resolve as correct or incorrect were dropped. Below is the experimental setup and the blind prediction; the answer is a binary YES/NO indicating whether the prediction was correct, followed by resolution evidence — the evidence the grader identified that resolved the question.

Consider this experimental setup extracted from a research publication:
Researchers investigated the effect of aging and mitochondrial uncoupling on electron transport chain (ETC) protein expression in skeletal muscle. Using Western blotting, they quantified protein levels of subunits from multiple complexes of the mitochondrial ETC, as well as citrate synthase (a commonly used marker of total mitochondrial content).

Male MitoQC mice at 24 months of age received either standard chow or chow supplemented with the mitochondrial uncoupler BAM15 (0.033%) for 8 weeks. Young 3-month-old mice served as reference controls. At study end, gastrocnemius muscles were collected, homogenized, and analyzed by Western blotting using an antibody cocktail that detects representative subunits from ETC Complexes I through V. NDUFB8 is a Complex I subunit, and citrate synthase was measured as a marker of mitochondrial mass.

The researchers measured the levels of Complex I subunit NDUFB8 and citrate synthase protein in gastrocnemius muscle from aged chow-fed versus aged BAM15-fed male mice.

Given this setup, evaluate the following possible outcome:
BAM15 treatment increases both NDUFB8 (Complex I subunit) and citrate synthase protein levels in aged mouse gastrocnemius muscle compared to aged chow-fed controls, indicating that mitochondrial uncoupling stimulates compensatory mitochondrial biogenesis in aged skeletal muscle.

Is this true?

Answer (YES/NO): NO